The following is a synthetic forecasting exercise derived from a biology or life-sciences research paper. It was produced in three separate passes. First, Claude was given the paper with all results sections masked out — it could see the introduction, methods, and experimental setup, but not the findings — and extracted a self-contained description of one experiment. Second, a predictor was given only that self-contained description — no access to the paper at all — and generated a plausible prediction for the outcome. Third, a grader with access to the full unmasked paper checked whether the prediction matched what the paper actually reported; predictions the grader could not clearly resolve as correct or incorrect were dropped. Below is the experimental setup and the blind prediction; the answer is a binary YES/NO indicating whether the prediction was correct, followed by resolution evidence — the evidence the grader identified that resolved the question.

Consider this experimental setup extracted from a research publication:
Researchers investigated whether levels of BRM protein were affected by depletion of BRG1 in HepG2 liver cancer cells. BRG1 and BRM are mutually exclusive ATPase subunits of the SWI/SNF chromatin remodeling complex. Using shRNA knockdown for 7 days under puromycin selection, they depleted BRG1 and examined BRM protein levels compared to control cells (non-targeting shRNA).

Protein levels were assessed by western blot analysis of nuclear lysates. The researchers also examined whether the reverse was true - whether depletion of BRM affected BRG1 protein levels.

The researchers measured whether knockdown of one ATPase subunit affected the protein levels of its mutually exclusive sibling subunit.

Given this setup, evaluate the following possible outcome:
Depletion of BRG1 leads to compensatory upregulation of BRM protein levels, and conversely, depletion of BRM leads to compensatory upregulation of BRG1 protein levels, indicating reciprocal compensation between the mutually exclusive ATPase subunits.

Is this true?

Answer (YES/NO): NO